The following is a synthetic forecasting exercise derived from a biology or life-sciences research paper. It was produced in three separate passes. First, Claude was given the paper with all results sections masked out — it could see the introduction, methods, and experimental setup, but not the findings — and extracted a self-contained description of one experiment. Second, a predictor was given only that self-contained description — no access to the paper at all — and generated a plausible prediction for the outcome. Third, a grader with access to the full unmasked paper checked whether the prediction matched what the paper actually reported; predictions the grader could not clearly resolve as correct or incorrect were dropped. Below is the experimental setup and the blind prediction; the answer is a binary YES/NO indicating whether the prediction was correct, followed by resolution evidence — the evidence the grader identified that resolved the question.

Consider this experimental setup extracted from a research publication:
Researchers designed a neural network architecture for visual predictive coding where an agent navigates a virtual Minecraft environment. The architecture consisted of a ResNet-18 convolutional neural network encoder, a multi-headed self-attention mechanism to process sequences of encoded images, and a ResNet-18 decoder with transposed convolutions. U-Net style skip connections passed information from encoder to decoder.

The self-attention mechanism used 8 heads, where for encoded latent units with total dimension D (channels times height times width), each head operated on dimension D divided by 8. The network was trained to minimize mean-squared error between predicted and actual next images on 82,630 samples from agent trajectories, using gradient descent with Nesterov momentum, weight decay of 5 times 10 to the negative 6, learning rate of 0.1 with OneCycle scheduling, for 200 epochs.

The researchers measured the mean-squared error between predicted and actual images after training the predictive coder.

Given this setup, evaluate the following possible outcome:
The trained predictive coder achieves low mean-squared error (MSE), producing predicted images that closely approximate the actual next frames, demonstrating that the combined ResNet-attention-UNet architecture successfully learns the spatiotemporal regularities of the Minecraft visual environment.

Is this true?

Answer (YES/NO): YES